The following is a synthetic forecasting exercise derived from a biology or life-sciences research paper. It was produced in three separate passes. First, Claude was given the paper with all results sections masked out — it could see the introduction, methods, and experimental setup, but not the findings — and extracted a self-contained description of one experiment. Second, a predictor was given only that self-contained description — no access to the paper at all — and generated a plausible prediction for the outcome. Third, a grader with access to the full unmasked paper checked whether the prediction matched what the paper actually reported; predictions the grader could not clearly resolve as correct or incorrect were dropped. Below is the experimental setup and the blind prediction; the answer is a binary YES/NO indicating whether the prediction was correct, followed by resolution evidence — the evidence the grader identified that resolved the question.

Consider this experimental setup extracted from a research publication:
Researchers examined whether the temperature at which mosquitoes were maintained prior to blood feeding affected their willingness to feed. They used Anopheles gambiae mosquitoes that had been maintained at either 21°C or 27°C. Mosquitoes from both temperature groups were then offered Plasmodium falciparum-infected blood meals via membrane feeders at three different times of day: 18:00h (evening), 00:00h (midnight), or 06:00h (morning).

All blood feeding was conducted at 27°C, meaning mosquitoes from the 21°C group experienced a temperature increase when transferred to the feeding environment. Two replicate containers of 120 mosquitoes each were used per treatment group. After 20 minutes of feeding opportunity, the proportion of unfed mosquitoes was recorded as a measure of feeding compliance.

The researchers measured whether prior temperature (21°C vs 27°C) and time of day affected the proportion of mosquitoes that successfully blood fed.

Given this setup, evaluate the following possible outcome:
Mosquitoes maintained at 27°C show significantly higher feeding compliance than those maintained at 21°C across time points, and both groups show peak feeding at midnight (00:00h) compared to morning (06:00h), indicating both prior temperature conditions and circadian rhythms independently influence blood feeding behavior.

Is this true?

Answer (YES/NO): NO